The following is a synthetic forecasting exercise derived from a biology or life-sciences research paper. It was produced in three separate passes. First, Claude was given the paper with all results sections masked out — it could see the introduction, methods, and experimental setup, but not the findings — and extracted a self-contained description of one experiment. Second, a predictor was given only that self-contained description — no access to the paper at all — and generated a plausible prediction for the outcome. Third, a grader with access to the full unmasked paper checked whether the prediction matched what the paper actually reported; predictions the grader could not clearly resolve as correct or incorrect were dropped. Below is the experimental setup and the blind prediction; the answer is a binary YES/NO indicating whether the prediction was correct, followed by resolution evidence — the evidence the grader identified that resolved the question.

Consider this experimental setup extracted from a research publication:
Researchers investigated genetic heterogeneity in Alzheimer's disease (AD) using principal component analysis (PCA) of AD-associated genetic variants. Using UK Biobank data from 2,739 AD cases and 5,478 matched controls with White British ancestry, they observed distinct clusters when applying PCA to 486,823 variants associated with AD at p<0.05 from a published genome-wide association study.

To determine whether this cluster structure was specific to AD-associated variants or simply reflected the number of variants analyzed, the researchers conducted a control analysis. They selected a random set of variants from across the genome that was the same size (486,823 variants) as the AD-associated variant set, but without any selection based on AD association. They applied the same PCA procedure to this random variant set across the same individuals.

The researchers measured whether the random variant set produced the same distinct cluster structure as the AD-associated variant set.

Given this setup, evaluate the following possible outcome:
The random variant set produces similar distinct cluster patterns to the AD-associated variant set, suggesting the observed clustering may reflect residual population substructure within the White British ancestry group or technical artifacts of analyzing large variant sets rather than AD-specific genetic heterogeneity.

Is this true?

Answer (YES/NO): NO